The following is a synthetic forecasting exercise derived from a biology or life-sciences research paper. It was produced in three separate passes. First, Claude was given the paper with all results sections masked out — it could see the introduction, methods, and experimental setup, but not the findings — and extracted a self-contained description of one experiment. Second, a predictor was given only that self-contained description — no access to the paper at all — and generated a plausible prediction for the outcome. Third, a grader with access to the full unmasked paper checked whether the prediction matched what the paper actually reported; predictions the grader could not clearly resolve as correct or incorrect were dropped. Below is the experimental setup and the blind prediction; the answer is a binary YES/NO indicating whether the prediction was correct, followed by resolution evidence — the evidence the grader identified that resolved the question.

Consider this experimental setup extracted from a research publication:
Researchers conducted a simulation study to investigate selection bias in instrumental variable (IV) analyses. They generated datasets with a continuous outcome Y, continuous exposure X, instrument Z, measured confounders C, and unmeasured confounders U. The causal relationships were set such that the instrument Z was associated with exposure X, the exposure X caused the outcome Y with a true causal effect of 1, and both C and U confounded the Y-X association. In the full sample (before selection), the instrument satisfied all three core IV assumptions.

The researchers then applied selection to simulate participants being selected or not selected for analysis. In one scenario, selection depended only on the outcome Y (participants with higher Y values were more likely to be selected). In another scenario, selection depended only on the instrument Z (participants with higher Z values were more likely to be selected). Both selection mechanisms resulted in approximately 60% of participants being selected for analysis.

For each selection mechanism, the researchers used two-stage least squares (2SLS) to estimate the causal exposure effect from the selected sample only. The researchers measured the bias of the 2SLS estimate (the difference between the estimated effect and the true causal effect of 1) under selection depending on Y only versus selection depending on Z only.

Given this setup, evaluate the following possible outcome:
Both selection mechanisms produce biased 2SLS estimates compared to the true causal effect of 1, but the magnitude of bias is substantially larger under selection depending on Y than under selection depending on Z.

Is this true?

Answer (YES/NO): NO